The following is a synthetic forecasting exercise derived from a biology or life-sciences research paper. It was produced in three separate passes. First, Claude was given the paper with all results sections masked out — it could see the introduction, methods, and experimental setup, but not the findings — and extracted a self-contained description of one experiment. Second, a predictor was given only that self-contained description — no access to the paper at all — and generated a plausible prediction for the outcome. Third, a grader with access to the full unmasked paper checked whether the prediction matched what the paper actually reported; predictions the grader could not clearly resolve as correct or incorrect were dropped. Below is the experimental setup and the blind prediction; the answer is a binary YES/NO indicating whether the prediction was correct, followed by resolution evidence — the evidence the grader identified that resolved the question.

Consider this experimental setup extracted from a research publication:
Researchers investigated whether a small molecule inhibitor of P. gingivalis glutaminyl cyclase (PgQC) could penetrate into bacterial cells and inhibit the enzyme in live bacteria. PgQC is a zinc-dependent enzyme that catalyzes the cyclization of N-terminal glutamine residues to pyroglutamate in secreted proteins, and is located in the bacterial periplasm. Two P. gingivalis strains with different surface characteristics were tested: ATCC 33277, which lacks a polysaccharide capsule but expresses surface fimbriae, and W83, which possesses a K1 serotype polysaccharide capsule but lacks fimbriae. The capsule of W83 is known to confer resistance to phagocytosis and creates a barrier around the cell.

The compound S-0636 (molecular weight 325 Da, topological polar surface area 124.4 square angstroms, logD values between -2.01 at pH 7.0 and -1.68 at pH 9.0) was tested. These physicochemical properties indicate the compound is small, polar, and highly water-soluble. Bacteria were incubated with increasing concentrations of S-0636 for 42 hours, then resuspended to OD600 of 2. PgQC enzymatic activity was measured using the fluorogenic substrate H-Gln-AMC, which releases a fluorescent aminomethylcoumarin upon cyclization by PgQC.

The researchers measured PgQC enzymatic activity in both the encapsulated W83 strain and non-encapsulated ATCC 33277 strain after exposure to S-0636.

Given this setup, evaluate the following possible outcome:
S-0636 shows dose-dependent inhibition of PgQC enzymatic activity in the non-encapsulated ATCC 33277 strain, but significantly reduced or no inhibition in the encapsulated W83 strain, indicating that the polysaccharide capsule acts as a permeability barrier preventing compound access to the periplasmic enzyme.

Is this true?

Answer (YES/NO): NO